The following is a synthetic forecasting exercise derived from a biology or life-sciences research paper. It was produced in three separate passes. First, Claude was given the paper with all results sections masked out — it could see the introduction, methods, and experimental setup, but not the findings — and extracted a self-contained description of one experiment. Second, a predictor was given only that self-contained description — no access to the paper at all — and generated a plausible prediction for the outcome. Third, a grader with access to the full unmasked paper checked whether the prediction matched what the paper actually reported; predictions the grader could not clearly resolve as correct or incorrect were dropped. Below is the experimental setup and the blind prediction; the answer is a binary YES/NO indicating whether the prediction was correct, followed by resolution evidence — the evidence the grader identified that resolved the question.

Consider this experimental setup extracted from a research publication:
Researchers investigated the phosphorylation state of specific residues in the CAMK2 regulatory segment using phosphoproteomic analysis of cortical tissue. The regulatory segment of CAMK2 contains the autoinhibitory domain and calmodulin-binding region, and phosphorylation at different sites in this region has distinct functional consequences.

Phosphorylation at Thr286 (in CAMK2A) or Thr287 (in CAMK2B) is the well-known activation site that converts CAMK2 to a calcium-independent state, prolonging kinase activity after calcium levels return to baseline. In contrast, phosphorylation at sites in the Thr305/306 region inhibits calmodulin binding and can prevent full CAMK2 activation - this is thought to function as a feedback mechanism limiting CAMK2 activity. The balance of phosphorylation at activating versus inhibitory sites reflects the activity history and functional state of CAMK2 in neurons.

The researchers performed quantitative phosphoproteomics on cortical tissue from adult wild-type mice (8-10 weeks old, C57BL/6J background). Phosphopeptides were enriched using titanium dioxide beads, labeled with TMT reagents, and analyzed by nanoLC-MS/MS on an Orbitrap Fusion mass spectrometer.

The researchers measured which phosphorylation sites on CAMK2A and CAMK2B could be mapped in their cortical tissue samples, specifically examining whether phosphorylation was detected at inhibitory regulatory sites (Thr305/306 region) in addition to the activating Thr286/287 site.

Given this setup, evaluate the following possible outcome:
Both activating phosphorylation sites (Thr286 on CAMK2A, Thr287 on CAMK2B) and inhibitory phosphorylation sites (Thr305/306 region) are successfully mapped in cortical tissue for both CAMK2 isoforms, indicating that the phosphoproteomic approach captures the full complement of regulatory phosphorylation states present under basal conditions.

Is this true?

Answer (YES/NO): NO